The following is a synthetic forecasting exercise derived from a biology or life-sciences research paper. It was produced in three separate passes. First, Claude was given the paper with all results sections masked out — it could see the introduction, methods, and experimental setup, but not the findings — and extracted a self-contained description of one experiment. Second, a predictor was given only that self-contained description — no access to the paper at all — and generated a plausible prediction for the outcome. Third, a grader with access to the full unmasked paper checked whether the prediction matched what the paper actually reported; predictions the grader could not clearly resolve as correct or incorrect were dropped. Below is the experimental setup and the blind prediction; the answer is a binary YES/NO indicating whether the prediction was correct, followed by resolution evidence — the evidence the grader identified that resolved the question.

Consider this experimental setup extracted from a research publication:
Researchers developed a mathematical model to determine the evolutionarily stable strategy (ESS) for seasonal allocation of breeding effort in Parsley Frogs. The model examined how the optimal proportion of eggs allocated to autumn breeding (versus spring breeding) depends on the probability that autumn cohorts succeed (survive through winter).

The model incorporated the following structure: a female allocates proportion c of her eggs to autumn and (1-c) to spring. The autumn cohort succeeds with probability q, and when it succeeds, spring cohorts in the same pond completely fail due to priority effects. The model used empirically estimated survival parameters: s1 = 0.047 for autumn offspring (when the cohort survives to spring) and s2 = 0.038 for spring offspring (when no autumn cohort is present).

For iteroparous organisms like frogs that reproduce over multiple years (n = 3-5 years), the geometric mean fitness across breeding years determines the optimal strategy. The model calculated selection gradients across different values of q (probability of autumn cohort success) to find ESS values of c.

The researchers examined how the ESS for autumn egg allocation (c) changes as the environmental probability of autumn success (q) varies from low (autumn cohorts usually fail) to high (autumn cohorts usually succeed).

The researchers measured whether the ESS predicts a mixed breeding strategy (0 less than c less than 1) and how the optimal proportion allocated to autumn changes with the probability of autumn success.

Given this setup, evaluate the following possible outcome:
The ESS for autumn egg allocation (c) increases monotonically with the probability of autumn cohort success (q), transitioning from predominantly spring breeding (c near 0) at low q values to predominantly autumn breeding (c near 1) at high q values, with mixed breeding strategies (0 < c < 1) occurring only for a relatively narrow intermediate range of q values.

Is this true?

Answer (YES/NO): NO